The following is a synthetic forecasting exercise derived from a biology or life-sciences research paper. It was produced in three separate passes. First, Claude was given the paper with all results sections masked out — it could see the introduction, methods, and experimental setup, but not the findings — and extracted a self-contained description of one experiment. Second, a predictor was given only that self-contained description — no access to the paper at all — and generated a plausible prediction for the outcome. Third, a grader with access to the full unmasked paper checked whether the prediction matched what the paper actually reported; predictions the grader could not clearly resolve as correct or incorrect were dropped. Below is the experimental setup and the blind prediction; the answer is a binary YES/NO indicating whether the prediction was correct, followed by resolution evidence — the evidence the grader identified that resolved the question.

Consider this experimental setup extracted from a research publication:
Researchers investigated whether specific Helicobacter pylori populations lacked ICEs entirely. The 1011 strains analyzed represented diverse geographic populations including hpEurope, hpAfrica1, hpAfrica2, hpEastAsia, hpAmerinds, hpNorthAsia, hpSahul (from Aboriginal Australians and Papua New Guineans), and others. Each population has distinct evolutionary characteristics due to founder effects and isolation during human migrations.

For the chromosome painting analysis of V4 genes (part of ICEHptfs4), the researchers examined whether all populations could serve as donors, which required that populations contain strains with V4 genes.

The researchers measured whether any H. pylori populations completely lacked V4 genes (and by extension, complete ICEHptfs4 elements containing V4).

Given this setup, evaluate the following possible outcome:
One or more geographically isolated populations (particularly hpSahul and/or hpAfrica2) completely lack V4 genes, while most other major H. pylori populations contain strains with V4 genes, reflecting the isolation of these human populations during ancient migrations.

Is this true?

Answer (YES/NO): NO